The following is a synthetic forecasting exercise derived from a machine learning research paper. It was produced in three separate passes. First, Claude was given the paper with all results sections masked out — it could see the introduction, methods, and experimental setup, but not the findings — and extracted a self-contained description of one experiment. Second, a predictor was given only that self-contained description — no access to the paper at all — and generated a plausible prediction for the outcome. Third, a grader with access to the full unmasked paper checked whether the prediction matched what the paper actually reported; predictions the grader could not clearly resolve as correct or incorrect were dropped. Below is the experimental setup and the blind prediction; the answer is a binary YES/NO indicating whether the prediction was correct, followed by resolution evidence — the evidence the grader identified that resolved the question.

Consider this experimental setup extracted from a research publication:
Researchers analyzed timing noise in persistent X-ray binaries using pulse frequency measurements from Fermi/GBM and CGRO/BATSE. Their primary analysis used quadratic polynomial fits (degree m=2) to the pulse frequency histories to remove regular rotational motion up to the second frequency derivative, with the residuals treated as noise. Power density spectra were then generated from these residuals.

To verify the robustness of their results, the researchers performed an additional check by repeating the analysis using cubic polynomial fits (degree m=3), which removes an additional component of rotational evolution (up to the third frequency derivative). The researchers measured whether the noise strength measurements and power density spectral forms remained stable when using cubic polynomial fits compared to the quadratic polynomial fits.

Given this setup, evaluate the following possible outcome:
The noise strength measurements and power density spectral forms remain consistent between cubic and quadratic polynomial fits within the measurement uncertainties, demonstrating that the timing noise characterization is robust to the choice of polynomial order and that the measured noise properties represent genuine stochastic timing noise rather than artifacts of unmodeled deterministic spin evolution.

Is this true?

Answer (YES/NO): YES